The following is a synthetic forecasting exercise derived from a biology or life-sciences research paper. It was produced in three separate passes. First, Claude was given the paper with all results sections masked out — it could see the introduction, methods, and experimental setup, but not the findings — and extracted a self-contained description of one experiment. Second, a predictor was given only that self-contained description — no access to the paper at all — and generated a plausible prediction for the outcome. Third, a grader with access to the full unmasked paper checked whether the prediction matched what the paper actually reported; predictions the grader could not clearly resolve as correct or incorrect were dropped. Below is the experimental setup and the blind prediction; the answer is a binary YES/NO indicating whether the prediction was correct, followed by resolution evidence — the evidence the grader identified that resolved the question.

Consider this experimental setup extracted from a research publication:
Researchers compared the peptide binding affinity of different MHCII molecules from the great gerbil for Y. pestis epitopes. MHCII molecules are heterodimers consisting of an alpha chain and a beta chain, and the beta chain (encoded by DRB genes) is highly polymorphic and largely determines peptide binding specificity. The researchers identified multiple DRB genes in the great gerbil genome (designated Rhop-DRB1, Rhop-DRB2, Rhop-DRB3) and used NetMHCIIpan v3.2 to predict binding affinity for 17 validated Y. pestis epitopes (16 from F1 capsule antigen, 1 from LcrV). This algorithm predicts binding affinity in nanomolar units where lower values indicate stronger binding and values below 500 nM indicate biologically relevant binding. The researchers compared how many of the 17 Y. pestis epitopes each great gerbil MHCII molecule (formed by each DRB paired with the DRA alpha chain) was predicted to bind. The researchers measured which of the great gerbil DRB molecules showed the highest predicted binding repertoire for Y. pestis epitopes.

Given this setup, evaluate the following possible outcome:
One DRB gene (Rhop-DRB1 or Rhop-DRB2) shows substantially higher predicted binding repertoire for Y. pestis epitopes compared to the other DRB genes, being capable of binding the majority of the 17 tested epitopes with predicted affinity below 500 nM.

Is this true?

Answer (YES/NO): NO